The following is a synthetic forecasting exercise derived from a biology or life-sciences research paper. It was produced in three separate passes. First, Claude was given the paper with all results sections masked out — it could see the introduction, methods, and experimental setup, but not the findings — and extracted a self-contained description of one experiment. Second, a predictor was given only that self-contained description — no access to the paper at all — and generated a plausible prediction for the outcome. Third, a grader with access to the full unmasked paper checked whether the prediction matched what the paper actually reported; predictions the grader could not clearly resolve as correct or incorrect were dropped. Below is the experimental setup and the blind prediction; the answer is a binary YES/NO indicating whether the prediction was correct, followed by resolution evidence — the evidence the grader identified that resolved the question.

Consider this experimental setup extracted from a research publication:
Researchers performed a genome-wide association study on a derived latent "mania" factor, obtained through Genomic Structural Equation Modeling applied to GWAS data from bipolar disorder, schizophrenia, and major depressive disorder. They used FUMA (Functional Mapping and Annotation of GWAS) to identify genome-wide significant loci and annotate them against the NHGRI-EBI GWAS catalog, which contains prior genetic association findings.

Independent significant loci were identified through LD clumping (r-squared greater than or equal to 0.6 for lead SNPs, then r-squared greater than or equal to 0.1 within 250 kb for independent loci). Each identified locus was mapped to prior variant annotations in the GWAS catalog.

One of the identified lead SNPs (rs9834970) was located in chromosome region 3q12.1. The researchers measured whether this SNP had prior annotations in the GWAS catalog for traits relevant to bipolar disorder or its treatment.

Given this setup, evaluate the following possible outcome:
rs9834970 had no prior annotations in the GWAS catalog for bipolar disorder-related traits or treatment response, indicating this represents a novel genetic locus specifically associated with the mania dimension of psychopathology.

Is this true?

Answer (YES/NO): NO